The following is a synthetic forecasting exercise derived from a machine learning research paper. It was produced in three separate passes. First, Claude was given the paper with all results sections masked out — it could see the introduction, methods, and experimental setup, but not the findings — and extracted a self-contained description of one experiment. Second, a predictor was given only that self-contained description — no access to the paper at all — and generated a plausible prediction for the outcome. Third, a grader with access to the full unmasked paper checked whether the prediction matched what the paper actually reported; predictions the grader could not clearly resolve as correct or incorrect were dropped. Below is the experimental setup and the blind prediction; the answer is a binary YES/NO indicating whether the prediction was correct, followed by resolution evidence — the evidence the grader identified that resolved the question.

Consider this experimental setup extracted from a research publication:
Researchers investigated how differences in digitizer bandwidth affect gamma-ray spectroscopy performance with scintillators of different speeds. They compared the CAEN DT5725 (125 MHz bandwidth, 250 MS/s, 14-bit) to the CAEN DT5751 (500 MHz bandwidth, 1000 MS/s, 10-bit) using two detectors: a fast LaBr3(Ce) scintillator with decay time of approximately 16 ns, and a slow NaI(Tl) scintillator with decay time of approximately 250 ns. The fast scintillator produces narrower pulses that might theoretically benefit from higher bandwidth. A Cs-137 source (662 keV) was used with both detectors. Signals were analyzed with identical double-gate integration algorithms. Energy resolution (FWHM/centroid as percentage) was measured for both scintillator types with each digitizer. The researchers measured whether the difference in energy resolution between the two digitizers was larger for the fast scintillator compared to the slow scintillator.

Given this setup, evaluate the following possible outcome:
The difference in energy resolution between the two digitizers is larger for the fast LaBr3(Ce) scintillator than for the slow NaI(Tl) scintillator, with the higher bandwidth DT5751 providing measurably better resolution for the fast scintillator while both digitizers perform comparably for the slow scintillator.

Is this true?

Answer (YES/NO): NO